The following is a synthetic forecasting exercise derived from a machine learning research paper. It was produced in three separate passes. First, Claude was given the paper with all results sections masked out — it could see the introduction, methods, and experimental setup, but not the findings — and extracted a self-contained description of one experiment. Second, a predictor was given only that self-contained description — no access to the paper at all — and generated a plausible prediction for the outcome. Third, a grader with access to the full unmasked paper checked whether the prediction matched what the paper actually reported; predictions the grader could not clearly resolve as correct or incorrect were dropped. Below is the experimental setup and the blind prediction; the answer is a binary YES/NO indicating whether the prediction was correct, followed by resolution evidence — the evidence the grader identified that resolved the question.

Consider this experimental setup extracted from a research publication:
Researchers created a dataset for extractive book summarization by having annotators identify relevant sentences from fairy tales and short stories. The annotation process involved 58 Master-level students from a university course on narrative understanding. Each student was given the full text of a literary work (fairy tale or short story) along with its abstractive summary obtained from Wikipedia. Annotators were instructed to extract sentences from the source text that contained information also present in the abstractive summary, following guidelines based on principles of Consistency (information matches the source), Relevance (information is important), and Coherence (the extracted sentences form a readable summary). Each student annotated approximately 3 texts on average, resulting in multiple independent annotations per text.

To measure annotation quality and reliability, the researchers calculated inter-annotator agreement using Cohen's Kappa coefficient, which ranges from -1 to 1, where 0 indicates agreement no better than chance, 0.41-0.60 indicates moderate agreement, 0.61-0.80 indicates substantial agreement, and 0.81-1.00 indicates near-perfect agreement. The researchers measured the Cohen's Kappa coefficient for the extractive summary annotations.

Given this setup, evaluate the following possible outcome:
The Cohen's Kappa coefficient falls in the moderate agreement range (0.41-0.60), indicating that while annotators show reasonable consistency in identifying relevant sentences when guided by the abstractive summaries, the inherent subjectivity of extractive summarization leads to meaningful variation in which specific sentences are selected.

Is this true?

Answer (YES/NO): NO